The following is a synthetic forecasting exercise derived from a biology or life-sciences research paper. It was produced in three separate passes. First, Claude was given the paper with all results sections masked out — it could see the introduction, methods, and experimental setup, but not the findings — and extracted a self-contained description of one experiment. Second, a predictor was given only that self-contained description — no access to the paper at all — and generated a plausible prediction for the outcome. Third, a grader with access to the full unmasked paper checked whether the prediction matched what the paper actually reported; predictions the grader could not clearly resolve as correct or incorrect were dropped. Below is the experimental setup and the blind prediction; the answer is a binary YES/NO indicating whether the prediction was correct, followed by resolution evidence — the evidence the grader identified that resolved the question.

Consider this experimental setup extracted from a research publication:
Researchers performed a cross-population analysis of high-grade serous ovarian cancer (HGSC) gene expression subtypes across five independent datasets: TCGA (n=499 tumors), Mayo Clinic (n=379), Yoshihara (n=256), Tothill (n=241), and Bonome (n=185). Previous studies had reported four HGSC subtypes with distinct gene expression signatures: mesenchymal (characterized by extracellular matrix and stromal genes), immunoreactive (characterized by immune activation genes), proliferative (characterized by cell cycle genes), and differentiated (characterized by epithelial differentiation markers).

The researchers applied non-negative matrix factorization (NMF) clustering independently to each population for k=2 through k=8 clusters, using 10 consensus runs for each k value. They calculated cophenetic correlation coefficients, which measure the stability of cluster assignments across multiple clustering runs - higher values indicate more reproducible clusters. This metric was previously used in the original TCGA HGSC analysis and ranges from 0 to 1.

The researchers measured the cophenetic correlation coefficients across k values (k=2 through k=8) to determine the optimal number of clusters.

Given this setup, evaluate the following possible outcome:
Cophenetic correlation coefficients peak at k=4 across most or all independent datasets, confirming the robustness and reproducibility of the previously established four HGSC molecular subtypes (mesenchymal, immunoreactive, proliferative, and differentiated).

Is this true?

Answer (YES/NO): NO